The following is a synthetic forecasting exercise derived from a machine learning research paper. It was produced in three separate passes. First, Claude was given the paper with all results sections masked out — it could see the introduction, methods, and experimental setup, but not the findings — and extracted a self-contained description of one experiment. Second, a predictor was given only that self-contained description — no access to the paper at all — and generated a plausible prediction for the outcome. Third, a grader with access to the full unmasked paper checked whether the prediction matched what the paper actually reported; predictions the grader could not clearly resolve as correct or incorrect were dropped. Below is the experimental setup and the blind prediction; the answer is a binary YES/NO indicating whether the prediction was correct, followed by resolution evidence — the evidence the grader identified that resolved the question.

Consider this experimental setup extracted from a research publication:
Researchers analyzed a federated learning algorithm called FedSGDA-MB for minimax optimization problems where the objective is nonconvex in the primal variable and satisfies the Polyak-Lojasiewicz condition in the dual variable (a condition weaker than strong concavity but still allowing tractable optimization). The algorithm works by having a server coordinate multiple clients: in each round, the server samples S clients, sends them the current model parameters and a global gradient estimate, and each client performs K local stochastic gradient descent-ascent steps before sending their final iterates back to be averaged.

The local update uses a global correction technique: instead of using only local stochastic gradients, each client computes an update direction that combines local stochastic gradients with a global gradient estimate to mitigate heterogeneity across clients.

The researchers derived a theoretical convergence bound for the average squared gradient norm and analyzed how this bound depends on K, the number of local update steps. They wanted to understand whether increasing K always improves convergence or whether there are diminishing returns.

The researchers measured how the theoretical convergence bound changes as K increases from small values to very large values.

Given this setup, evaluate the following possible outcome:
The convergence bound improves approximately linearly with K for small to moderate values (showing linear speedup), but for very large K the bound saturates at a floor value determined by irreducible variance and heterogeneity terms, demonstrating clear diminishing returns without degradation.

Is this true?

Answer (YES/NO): YES